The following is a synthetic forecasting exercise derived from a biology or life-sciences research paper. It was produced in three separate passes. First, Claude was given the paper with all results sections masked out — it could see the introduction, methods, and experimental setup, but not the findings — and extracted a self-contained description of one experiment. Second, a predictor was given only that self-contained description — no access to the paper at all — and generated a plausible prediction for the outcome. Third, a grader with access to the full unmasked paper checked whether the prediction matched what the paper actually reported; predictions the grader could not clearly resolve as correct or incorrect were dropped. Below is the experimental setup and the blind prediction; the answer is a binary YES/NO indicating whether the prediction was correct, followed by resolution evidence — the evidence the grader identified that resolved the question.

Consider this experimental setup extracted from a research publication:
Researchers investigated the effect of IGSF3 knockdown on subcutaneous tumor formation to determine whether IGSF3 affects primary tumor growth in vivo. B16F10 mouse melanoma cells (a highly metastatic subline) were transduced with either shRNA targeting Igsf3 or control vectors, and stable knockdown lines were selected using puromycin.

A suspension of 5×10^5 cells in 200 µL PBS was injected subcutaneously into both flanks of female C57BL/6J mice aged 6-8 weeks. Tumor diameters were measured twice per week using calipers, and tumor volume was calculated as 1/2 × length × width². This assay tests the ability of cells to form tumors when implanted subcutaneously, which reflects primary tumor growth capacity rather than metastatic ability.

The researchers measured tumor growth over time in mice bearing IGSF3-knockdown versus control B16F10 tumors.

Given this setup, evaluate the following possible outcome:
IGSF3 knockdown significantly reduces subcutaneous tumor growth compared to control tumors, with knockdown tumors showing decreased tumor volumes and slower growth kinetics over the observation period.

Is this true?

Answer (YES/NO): NO